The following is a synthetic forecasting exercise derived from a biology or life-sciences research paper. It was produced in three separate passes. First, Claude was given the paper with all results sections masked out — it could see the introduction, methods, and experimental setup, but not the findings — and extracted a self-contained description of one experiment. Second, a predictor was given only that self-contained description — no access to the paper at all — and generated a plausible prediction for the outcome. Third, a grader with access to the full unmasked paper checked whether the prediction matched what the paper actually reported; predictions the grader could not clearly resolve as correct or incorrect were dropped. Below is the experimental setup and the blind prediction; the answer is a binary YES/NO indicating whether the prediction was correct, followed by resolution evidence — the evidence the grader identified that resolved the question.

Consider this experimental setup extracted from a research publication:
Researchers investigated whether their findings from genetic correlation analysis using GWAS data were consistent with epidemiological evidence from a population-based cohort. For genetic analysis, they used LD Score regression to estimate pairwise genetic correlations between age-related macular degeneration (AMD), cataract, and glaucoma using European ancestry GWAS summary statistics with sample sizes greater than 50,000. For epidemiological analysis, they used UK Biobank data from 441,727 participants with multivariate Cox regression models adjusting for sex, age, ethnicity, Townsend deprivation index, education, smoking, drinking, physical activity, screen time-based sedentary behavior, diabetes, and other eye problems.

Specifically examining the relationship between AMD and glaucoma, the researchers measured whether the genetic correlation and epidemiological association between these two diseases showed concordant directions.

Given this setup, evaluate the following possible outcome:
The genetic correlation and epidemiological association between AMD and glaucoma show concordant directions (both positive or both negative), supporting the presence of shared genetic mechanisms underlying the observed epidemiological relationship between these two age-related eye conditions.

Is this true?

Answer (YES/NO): NO